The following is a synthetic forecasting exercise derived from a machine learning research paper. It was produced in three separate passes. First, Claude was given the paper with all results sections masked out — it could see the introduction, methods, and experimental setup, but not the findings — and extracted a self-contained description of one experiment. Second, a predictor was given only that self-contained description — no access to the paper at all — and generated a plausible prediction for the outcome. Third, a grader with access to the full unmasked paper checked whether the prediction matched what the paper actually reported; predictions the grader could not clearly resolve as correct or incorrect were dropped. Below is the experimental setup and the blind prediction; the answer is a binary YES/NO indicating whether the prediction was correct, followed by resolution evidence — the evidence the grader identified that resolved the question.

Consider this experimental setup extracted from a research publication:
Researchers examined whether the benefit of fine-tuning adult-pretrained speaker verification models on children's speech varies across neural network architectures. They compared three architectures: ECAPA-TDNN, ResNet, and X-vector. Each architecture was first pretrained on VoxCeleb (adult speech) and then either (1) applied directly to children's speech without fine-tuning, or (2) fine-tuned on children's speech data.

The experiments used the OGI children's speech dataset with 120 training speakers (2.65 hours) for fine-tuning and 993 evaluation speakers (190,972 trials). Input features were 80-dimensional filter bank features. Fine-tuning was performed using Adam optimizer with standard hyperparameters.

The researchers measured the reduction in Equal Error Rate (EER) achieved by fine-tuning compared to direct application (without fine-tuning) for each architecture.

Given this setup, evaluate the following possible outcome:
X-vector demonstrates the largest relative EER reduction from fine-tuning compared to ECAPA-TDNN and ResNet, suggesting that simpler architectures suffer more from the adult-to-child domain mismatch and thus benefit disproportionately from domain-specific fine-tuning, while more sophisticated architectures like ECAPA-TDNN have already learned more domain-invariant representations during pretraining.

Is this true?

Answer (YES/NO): NO